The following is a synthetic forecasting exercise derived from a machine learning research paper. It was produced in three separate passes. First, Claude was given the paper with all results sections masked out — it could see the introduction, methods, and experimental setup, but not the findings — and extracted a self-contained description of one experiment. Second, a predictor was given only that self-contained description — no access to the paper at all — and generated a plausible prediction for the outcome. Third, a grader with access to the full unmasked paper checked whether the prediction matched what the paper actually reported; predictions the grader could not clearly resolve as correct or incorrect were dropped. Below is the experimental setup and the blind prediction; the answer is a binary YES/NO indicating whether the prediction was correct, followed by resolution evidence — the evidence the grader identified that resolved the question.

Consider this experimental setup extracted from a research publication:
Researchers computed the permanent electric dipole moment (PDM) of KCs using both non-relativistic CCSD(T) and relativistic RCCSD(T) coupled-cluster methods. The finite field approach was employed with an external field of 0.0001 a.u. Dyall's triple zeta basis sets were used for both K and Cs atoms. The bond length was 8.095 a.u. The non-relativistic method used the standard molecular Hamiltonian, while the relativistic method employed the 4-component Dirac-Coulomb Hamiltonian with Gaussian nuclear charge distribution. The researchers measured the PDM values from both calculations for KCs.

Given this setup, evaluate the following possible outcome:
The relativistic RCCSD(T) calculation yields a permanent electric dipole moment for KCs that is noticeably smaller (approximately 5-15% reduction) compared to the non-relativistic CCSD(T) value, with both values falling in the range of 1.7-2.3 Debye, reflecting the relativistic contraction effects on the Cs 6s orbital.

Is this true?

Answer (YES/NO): NO